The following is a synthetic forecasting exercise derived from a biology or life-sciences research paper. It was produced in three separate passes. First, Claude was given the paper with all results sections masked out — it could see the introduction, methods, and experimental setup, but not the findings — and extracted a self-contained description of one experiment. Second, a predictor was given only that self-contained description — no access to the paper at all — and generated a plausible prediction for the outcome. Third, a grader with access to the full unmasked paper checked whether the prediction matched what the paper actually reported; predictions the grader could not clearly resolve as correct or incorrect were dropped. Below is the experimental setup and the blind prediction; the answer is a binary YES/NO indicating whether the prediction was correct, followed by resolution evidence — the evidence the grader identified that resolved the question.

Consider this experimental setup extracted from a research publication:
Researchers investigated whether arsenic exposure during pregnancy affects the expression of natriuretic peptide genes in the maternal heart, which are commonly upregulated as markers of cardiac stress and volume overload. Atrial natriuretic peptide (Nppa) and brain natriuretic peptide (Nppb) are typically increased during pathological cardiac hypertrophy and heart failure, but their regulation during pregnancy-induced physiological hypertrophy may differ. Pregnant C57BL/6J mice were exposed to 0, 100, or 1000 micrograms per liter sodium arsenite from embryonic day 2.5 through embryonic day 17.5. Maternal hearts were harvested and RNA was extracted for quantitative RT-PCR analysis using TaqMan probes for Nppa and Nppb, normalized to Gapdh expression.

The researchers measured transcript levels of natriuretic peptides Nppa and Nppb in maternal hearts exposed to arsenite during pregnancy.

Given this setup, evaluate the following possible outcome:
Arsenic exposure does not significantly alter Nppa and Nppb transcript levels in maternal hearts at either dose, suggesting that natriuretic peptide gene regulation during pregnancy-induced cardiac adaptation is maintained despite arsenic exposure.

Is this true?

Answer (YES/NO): NO